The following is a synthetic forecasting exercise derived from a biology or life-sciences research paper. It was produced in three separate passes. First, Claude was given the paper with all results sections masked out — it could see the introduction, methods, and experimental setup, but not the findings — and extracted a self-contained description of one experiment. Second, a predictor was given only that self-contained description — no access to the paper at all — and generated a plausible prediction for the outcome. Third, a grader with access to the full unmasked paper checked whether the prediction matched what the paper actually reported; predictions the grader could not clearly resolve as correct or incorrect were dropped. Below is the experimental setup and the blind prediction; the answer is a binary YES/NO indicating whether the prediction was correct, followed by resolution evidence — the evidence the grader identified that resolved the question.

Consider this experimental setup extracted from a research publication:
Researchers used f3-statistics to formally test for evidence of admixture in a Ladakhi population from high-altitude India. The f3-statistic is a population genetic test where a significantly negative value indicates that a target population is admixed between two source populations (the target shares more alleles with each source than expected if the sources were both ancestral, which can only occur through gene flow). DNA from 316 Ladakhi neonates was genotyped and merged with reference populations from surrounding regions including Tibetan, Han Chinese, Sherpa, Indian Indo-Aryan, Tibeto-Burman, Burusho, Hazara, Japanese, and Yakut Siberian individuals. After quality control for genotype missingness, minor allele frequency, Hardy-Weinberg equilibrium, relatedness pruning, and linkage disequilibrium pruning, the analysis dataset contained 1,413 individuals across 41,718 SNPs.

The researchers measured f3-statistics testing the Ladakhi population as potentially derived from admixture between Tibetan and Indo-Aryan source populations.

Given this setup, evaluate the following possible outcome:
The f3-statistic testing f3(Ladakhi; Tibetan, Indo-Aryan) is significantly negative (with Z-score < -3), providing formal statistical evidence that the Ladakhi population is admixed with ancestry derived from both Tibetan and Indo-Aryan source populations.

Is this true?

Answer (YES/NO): YES